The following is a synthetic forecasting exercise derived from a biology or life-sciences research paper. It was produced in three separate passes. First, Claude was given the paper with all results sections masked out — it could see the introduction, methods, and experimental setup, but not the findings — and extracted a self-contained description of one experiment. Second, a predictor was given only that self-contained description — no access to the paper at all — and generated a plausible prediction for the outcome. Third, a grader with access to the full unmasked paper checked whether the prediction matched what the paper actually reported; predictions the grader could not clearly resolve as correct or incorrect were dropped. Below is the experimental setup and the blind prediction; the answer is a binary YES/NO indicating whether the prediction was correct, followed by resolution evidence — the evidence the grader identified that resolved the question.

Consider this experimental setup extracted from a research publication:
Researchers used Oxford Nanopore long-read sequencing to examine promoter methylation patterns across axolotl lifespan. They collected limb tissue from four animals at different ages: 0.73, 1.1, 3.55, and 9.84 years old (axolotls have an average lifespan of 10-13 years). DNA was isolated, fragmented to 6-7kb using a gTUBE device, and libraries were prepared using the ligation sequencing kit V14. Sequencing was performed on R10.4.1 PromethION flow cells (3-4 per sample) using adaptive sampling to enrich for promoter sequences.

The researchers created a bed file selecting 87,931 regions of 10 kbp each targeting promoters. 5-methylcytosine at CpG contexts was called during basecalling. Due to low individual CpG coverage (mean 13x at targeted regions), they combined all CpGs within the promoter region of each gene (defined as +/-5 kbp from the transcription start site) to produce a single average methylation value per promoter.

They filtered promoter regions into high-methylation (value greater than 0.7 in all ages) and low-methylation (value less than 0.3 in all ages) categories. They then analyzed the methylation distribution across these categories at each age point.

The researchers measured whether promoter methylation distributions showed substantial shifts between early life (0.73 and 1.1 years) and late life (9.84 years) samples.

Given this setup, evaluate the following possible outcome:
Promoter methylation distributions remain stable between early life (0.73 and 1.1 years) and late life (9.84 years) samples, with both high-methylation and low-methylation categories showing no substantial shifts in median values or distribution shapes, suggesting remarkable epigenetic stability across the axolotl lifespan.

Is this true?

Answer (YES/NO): YES